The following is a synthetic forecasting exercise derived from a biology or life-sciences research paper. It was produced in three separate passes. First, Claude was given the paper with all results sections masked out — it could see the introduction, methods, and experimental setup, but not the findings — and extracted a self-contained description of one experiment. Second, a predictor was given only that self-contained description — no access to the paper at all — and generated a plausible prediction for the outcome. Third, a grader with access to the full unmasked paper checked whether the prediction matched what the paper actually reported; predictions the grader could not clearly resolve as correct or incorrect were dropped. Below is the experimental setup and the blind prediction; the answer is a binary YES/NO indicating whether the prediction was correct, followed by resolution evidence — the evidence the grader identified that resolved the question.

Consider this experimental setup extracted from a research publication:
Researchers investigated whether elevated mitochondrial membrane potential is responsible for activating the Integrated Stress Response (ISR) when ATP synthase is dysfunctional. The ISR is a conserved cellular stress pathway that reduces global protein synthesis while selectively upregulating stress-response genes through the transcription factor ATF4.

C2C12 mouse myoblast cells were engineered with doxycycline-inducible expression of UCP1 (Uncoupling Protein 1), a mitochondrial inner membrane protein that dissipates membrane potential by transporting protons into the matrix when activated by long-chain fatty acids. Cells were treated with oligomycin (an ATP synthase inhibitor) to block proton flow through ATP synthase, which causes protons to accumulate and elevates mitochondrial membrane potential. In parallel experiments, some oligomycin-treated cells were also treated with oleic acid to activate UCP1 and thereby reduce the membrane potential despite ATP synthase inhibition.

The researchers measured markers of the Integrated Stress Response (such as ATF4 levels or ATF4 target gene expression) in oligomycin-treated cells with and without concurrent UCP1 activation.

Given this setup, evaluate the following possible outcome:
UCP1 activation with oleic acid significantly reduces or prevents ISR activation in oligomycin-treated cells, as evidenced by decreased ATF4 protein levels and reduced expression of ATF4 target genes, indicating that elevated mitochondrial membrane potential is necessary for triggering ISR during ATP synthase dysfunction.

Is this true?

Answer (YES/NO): YES